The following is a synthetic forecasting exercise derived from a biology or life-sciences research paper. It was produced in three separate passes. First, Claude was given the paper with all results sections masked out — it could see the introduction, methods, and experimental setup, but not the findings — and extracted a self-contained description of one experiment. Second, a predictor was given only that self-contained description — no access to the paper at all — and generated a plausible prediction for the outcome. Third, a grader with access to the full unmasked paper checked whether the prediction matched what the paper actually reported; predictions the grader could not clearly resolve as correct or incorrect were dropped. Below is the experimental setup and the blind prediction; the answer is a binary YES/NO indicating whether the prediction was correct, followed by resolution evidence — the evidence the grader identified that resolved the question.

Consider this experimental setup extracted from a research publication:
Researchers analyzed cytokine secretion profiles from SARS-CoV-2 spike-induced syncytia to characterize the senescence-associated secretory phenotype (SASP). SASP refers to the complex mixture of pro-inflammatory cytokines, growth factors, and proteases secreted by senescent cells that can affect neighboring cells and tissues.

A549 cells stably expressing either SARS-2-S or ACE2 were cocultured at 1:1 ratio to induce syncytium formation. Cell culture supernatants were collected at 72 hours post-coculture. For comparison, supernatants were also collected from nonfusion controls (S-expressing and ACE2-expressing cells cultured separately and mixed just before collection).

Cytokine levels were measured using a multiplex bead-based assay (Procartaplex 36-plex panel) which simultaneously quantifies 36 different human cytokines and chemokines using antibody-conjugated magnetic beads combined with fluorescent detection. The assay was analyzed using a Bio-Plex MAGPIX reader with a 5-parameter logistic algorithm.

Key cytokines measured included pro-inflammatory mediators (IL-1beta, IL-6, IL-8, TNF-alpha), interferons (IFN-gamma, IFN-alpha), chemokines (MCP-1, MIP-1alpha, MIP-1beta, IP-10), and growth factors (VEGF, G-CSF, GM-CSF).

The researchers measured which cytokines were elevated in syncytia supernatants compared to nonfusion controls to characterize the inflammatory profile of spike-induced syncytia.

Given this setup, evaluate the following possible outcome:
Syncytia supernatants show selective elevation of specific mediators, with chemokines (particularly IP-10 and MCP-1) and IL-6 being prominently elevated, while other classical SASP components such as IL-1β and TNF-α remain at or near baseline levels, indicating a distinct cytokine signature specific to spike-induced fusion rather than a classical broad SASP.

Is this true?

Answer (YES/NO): NO